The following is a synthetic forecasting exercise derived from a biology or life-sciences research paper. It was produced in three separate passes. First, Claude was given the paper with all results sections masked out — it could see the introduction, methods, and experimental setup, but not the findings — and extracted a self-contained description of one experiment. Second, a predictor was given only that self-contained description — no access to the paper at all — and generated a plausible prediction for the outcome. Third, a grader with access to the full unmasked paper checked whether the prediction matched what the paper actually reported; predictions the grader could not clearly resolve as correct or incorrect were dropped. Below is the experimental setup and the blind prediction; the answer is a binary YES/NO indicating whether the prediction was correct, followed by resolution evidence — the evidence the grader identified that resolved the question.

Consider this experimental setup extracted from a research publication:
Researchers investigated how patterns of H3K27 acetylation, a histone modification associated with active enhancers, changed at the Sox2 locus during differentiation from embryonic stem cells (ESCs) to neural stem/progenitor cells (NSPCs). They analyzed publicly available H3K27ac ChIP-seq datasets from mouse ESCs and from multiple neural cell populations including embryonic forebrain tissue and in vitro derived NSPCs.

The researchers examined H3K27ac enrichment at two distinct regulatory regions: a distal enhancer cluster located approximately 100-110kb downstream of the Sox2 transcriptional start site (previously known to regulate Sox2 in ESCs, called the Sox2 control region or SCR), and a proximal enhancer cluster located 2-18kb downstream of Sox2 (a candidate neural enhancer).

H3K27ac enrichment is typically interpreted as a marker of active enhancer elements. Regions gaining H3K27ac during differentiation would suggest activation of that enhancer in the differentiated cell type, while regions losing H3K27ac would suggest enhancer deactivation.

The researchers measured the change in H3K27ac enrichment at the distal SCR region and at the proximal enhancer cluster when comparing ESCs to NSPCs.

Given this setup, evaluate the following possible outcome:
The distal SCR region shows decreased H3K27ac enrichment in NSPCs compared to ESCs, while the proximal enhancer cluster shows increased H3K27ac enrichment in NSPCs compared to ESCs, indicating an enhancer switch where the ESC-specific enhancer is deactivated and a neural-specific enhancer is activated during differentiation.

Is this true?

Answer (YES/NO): YES